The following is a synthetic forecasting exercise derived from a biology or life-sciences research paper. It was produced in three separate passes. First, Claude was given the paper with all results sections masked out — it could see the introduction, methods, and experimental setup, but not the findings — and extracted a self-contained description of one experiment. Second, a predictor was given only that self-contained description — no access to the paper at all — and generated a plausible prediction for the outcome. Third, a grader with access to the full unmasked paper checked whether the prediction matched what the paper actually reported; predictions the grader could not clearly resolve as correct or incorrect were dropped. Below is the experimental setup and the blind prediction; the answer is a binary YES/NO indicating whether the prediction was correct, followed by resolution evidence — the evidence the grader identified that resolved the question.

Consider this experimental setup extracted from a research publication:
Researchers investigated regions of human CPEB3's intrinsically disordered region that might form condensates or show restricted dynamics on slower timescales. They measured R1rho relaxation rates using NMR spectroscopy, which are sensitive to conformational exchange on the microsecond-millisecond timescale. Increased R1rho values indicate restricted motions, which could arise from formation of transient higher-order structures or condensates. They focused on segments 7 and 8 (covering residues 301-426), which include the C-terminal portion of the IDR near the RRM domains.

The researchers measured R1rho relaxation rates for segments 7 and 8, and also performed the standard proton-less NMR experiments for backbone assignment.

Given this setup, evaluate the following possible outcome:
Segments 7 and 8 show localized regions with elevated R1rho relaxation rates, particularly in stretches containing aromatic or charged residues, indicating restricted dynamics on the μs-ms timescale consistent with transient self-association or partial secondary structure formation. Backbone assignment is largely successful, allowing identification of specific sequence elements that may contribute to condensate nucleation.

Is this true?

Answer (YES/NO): YES